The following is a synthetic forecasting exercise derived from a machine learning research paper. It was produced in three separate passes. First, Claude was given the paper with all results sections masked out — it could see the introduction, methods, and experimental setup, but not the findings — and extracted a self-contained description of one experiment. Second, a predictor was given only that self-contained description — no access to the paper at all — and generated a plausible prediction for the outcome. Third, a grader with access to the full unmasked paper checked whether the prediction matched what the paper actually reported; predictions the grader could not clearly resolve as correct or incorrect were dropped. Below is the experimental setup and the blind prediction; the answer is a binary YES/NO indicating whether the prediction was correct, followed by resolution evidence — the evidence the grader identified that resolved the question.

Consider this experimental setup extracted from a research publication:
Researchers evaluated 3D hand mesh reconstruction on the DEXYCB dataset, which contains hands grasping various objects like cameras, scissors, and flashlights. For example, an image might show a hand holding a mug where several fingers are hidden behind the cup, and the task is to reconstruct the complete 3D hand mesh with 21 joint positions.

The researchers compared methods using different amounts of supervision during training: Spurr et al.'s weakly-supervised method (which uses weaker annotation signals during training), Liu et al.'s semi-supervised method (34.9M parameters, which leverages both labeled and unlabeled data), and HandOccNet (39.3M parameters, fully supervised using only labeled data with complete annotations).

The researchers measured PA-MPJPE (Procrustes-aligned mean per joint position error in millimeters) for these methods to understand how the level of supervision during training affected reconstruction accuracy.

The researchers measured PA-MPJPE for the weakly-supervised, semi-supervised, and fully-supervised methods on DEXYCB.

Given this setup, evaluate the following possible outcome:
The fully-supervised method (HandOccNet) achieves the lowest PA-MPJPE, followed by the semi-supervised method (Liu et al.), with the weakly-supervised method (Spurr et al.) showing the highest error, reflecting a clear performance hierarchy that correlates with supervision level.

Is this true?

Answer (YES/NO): YES